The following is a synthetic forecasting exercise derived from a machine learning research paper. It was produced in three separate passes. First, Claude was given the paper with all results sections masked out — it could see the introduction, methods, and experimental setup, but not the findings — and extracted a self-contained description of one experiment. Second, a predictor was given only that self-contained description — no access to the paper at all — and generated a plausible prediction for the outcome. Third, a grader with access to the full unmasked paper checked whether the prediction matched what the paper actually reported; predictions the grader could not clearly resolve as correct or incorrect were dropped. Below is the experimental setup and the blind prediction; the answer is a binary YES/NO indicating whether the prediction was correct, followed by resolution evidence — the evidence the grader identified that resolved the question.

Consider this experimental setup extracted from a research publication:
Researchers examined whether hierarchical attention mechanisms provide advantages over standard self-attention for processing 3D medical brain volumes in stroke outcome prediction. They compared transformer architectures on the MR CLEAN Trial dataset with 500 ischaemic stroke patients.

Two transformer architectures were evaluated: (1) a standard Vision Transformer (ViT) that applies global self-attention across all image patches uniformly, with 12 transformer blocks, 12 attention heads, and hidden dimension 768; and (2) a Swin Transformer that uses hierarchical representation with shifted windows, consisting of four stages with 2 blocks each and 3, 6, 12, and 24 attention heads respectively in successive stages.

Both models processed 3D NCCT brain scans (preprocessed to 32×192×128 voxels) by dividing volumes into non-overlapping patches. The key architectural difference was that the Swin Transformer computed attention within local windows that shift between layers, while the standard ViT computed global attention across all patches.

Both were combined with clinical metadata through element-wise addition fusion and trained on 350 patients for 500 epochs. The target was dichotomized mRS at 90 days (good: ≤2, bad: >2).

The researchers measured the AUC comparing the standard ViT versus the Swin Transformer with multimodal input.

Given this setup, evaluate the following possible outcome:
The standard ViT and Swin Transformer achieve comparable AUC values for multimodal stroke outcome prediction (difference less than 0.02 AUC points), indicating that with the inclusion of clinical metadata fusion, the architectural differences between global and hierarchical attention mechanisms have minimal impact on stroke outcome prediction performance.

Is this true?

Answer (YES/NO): NO